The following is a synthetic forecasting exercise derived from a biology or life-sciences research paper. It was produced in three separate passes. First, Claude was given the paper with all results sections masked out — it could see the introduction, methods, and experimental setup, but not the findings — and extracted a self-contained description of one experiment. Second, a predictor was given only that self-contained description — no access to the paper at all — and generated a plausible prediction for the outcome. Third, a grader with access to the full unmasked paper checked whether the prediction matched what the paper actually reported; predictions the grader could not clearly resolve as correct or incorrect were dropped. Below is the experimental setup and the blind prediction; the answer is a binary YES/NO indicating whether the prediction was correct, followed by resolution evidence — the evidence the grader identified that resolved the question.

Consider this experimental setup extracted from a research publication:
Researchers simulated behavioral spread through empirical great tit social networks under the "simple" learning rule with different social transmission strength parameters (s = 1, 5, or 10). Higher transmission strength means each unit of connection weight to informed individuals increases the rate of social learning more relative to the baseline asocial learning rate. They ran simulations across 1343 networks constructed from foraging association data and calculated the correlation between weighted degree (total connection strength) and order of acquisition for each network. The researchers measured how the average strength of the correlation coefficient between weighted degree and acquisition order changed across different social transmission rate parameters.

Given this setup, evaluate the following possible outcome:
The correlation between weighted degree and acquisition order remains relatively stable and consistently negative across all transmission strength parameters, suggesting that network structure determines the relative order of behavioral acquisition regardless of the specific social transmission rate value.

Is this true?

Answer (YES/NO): NO